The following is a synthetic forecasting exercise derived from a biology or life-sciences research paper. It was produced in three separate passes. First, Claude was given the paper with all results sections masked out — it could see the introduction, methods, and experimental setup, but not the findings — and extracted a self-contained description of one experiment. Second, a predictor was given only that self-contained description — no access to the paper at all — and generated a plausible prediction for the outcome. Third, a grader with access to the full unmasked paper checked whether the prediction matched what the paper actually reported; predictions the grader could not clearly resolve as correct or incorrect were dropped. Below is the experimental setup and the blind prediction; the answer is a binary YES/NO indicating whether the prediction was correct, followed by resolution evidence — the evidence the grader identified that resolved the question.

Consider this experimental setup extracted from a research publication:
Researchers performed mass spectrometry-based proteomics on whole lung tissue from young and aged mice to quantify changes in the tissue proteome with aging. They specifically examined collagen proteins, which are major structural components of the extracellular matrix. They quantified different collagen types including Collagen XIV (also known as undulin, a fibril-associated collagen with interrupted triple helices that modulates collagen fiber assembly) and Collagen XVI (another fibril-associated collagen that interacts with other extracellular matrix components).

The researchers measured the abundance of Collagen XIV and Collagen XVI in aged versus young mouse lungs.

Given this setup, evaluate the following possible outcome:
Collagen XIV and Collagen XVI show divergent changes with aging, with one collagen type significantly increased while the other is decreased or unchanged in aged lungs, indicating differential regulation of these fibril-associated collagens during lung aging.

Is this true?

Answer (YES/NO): YES